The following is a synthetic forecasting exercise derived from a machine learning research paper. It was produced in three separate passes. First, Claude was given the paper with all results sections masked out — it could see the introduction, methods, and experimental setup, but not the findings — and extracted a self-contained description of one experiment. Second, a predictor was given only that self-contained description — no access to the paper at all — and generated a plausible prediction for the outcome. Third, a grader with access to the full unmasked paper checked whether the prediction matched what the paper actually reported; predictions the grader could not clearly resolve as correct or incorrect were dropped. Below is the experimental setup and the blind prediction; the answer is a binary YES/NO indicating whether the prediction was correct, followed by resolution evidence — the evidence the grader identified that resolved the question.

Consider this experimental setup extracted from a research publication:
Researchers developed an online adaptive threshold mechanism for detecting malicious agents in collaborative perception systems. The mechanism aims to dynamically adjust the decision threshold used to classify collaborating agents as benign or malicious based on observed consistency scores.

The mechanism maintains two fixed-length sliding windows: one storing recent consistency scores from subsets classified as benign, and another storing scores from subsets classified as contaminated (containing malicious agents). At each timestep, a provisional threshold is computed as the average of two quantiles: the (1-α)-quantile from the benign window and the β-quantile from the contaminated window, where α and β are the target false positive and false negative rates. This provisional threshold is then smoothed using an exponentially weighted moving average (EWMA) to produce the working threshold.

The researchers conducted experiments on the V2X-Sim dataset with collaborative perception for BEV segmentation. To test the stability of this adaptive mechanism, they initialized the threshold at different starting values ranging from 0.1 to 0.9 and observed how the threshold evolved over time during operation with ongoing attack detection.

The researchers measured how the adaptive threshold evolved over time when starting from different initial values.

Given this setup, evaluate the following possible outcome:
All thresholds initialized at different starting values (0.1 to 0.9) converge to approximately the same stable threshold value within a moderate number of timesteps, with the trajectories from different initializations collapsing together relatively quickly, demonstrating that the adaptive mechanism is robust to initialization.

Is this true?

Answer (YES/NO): YES